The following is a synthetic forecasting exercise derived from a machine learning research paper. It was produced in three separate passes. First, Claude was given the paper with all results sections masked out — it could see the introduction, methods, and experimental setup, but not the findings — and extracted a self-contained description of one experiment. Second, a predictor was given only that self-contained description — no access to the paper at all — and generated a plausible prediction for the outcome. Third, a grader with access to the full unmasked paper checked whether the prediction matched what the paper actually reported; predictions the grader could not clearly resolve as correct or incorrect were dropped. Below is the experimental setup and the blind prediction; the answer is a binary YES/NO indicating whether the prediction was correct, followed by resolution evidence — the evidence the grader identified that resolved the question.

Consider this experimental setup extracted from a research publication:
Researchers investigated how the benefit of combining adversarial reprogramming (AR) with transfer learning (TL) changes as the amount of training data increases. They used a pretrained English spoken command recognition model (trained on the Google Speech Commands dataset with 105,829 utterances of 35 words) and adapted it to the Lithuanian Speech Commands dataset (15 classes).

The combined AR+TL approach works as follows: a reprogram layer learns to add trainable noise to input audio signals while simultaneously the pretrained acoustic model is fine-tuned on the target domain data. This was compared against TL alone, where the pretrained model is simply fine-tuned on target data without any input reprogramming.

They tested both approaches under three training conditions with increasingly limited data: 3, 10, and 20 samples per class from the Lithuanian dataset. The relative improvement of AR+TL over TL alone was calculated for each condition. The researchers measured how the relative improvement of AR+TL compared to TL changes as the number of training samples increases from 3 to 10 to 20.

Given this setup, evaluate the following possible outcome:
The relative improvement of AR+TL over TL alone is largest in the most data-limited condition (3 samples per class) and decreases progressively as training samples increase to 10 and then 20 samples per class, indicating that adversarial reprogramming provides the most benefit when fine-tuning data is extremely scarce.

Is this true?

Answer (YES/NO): NO